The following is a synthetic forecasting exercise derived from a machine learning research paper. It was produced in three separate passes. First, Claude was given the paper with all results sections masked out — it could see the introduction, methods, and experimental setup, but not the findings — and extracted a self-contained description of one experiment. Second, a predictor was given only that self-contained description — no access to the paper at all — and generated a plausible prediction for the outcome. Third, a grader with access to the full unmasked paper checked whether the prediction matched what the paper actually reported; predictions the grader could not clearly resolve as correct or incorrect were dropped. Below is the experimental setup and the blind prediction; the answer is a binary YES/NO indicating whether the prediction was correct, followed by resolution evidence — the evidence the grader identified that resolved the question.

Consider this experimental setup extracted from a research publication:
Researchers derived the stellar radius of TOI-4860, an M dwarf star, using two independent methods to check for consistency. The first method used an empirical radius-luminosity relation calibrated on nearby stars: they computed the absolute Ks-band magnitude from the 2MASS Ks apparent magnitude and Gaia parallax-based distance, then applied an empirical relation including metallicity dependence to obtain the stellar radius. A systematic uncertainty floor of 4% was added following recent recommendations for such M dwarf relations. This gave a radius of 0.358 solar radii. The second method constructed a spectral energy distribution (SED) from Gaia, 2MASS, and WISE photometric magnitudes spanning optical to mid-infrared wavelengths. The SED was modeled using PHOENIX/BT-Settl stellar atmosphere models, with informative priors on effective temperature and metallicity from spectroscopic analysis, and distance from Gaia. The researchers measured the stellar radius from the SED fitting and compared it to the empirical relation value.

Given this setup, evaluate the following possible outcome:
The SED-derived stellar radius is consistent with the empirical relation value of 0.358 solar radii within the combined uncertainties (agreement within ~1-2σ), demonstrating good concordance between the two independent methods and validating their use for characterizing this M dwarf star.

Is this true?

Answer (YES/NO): YES